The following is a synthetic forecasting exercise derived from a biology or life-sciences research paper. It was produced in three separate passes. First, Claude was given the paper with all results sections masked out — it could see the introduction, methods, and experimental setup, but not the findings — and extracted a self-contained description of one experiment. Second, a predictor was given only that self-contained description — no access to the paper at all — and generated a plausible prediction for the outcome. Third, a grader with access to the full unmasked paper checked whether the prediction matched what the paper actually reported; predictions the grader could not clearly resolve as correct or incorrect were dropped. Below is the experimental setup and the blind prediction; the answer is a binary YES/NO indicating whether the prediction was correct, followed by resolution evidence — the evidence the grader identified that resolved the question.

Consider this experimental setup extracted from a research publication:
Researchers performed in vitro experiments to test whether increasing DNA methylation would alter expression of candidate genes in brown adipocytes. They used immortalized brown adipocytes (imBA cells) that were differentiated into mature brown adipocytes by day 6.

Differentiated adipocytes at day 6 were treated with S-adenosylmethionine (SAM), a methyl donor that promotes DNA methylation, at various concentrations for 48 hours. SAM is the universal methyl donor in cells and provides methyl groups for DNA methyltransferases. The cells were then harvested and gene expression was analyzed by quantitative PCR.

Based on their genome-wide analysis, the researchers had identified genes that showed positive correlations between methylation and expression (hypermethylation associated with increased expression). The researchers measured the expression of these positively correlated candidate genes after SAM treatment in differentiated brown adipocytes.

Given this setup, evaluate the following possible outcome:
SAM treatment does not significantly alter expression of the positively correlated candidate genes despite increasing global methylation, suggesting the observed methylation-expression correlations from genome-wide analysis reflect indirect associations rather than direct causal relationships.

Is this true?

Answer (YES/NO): NO